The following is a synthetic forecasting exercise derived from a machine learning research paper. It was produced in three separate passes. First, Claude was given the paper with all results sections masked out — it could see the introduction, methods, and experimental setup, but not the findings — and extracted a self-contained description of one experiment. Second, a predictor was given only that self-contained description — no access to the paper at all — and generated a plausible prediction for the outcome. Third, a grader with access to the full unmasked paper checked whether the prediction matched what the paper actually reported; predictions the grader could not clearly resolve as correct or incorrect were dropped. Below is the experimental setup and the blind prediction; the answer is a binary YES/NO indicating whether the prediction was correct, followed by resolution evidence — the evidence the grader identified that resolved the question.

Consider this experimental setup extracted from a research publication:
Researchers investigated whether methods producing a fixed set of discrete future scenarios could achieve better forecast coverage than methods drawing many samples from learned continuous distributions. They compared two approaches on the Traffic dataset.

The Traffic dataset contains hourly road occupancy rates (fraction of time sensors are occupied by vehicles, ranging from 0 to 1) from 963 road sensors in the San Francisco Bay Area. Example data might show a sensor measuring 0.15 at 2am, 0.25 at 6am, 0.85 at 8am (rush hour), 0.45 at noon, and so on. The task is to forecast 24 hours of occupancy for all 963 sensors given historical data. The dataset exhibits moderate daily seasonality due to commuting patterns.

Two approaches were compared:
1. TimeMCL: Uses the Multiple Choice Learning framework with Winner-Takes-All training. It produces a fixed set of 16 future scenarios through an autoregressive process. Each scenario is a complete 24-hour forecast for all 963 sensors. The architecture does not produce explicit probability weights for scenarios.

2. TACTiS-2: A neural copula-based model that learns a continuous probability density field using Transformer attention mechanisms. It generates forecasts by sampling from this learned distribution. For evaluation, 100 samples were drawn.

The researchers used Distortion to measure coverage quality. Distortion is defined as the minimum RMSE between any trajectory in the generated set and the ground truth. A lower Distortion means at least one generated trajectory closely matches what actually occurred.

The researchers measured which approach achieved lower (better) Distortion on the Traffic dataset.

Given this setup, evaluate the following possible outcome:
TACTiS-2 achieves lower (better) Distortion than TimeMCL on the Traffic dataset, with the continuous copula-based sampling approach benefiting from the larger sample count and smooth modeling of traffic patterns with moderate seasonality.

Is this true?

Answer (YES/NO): NO